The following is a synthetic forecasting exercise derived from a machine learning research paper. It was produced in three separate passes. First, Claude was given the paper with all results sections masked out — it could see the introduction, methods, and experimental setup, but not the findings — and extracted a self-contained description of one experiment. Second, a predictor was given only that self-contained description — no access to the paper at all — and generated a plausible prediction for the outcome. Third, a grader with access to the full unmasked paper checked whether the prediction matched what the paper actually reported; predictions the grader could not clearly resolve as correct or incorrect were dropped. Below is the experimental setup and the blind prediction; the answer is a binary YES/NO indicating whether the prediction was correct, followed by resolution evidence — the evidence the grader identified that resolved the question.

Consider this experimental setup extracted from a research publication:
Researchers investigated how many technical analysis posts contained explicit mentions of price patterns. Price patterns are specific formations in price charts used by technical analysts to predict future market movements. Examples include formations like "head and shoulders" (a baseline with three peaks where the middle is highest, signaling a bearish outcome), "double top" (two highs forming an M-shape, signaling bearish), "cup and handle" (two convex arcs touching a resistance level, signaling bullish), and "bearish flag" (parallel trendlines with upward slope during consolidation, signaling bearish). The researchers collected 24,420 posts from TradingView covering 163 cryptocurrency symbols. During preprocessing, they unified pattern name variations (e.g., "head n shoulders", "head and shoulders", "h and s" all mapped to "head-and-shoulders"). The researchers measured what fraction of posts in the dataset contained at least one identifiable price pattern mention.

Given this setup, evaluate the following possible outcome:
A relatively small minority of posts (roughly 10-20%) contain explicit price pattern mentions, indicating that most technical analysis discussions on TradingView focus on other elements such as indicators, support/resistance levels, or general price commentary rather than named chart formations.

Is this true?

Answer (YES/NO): NO